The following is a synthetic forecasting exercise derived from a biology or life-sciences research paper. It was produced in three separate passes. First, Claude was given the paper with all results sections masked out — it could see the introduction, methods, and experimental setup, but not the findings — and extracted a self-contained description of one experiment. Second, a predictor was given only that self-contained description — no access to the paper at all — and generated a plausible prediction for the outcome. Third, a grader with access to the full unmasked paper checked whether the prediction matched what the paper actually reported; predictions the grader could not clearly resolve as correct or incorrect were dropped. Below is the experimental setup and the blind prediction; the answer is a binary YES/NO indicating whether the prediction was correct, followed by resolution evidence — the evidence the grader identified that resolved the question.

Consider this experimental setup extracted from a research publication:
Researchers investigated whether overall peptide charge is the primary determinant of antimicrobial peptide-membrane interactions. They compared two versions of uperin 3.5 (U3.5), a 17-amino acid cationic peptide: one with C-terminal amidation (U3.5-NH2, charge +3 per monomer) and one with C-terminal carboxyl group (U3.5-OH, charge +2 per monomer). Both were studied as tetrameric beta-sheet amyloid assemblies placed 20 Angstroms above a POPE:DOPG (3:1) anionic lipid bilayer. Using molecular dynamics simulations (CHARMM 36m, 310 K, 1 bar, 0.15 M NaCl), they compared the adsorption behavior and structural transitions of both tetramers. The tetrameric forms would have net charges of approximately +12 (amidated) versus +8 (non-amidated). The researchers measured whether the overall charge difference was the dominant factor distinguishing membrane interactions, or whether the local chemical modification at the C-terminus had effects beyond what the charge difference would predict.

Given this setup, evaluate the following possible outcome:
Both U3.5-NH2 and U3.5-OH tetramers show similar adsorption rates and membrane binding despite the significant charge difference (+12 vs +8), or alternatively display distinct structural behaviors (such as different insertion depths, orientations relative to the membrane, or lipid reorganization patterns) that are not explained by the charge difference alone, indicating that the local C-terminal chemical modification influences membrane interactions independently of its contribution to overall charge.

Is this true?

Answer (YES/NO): YES